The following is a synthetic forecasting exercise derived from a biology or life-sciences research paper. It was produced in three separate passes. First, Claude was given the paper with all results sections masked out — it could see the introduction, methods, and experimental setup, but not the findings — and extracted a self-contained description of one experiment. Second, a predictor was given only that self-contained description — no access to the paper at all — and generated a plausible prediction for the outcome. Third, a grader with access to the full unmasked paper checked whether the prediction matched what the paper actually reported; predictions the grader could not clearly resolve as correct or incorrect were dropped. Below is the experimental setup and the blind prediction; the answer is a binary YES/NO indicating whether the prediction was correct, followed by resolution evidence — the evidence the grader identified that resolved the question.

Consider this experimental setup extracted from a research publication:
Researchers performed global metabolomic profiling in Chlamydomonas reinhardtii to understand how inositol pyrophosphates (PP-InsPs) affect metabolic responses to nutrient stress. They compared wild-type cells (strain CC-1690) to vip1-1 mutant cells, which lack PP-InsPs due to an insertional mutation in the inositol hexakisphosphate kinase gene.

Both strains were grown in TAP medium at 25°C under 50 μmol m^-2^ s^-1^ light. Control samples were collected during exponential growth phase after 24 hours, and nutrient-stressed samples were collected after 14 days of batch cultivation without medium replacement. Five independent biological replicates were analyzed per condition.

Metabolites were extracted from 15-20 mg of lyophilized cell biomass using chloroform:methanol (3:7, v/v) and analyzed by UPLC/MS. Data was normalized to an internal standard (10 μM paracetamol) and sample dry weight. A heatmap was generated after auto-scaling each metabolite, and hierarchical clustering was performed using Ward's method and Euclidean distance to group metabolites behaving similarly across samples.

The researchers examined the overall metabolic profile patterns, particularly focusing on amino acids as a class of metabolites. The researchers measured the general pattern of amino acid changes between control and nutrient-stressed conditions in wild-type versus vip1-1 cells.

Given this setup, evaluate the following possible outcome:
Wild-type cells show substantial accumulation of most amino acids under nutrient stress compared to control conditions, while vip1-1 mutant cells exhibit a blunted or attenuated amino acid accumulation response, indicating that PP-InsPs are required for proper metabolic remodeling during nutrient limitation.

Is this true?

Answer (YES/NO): NO